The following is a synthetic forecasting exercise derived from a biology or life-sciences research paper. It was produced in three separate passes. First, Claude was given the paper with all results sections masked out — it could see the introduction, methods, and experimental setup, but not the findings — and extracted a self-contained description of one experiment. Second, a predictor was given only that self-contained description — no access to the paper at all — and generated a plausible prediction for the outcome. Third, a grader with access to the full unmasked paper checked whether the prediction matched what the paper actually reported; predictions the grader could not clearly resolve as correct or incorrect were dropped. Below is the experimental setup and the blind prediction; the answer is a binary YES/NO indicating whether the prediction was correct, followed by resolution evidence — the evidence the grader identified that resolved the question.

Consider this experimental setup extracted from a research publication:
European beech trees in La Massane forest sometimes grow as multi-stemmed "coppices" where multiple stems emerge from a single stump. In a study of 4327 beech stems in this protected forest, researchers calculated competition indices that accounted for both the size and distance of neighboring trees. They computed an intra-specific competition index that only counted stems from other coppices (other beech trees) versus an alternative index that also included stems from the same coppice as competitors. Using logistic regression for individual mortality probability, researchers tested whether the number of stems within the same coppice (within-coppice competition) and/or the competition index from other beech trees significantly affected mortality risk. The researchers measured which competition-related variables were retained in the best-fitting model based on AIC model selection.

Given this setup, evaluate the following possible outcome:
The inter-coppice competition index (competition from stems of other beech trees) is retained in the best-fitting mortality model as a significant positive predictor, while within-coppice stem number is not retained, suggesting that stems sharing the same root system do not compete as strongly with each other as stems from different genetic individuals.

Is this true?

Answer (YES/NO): NO